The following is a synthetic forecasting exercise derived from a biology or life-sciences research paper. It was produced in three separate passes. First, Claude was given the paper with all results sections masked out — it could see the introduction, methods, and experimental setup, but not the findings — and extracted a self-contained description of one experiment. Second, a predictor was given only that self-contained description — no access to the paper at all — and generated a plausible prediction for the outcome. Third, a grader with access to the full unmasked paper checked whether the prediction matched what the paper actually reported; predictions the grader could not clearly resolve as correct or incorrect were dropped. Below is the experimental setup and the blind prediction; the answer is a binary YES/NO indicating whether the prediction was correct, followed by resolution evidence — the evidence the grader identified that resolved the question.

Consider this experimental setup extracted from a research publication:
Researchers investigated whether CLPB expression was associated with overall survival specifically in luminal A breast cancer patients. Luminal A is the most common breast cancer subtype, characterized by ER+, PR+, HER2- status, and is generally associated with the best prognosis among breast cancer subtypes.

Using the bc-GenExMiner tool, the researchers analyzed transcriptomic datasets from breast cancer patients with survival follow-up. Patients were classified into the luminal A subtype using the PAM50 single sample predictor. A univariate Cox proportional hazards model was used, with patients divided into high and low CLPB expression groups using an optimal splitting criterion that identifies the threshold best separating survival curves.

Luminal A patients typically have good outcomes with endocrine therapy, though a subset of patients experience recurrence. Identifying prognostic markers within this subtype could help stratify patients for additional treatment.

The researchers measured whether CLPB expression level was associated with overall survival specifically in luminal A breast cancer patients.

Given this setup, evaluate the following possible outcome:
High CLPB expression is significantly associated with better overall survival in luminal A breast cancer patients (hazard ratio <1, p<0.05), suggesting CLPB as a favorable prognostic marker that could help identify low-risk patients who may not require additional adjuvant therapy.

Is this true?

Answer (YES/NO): NO